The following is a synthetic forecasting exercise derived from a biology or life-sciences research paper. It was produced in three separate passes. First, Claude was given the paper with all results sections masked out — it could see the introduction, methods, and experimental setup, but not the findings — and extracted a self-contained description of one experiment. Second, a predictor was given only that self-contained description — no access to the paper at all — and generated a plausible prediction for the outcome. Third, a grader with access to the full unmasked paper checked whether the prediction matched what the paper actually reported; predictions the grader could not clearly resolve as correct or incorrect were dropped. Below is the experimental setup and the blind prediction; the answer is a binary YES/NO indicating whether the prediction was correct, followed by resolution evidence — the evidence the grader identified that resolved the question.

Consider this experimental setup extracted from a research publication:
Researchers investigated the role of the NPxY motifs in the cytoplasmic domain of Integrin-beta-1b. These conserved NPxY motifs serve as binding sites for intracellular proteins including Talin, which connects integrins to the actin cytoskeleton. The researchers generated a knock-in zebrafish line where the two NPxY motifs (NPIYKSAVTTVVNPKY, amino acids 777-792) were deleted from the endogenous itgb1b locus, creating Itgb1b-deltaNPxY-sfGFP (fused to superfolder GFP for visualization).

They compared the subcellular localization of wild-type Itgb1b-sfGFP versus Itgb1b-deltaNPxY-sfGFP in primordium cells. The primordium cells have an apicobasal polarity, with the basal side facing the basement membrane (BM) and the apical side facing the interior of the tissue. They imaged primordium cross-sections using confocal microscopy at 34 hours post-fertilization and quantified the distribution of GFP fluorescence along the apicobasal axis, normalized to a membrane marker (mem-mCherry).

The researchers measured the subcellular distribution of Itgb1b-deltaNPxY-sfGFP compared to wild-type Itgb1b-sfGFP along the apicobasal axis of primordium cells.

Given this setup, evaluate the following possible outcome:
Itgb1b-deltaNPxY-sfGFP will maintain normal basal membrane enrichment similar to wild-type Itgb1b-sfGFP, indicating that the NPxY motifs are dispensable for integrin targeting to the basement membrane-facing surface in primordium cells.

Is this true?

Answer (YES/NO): NO